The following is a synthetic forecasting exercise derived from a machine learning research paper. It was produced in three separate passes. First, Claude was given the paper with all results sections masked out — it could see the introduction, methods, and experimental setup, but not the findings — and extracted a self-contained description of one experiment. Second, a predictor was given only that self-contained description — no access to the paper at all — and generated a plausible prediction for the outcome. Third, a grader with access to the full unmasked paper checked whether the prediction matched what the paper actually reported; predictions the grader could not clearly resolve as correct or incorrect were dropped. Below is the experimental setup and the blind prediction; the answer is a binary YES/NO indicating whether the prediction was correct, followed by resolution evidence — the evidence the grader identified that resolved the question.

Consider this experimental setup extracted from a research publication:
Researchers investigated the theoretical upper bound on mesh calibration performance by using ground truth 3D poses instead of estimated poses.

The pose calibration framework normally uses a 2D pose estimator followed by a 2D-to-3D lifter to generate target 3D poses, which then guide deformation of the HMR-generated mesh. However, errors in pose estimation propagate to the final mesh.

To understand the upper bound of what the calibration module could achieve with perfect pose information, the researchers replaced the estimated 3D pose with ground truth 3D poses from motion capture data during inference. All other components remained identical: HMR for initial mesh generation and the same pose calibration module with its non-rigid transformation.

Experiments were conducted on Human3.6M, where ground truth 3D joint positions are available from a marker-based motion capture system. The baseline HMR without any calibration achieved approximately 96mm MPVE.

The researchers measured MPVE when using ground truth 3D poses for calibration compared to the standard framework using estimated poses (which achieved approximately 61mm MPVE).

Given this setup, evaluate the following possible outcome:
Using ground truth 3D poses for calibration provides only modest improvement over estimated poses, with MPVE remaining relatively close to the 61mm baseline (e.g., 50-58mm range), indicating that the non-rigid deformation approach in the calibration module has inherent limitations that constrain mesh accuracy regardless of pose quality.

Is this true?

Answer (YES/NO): NO